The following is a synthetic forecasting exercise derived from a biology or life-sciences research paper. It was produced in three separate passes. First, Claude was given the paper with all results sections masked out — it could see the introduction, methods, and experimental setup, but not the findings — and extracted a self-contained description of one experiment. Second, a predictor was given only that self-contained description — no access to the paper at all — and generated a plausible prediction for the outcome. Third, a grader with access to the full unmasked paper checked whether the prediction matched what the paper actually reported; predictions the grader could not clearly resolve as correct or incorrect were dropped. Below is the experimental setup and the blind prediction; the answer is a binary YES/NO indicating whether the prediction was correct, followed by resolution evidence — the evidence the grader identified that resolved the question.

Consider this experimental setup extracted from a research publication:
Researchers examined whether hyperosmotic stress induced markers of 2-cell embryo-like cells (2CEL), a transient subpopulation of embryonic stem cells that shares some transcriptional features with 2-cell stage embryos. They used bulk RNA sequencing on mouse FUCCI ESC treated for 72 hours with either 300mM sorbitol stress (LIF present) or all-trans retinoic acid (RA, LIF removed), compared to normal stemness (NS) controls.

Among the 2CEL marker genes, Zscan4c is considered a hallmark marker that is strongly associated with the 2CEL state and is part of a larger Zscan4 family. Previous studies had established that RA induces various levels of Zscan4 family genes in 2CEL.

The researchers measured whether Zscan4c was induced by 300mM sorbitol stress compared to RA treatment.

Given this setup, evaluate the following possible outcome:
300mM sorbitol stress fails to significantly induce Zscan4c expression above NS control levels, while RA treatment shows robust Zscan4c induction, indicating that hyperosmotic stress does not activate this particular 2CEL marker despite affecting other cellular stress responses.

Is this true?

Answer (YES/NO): YES